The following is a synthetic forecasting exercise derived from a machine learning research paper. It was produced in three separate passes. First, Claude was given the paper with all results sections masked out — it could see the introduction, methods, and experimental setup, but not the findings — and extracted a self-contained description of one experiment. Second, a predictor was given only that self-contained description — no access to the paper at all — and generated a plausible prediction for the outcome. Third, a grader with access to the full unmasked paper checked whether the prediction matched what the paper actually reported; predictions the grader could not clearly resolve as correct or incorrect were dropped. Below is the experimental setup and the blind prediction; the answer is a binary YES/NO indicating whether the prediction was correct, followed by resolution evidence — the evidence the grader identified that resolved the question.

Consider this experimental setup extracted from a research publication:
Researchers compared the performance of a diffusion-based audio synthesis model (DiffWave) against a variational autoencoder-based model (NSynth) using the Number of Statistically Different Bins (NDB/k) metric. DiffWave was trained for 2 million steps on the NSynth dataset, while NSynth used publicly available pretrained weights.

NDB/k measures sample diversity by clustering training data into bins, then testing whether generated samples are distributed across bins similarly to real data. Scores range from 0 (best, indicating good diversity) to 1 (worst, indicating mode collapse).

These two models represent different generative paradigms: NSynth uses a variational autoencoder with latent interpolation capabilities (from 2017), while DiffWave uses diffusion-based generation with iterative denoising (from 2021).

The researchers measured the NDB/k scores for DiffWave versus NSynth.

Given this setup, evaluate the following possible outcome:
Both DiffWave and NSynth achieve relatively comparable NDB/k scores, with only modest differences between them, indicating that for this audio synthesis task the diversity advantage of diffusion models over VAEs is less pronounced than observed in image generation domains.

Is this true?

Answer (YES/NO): NO